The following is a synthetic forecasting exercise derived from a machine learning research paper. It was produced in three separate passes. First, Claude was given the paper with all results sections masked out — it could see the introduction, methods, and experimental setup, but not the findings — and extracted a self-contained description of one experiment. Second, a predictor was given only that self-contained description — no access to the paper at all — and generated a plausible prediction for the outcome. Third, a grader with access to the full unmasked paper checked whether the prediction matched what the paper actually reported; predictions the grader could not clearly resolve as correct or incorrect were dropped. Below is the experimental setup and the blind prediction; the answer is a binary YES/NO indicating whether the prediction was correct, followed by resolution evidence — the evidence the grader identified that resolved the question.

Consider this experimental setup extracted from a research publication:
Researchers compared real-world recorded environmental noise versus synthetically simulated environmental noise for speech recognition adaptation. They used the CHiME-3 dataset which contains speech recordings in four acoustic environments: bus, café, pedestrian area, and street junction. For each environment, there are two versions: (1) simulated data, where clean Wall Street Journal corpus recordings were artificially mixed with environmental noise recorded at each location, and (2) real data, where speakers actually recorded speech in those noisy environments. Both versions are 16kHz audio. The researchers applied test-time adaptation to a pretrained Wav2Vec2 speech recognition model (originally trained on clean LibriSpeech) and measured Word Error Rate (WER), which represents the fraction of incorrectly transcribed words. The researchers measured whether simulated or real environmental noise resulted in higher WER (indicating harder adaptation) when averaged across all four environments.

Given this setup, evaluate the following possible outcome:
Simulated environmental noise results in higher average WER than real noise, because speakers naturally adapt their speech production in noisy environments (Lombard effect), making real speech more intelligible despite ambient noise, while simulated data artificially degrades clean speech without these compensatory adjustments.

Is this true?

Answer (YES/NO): NO